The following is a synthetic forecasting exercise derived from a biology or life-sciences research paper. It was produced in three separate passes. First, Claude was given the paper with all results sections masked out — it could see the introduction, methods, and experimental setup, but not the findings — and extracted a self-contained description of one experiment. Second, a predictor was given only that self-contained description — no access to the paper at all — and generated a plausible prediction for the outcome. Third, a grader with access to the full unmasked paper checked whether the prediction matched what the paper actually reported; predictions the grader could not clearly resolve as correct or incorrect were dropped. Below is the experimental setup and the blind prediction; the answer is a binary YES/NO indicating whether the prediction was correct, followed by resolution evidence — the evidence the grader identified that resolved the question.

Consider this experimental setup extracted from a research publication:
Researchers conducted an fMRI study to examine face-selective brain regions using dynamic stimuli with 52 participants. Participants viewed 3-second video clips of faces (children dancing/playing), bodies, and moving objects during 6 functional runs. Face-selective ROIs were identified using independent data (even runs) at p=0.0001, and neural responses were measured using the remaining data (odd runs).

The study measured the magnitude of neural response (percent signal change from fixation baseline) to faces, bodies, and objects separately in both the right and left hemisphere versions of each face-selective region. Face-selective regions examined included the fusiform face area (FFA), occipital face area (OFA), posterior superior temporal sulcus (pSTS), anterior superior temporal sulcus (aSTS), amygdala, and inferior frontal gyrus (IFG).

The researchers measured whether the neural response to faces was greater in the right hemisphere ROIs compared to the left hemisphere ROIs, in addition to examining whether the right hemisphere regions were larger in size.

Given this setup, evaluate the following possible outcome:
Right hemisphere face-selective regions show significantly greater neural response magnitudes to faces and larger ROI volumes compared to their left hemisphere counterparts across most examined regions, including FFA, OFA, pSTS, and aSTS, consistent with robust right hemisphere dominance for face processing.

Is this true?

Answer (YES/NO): NO